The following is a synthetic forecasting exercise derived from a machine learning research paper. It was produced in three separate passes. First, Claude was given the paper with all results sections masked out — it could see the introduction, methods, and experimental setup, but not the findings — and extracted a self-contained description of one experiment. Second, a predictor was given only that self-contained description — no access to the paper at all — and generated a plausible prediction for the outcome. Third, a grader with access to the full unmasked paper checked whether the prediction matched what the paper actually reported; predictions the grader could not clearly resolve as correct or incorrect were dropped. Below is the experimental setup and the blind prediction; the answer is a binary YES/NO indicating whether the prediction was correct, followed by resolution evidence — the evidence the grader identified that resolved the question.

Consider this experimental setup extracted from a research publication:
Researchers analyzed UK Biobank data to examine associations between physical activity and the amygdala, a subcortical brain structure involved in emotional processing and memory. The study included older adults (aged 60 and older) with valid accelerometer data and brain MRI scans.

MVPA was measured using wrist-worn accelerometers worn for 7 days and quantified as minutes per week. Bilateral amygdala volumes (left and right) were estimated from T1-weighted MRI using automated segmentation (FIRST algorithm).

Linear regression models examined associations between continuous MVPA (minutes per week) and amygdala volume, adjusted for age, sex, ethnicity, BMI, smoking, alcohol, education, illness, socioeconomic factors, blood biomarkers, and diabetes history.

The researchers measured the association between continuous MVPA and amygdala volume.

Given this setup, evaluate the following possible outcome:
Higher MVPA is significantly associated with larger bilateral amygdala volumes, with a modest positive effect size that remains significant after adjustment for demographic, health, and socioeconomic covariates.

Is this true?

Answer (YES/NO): NO